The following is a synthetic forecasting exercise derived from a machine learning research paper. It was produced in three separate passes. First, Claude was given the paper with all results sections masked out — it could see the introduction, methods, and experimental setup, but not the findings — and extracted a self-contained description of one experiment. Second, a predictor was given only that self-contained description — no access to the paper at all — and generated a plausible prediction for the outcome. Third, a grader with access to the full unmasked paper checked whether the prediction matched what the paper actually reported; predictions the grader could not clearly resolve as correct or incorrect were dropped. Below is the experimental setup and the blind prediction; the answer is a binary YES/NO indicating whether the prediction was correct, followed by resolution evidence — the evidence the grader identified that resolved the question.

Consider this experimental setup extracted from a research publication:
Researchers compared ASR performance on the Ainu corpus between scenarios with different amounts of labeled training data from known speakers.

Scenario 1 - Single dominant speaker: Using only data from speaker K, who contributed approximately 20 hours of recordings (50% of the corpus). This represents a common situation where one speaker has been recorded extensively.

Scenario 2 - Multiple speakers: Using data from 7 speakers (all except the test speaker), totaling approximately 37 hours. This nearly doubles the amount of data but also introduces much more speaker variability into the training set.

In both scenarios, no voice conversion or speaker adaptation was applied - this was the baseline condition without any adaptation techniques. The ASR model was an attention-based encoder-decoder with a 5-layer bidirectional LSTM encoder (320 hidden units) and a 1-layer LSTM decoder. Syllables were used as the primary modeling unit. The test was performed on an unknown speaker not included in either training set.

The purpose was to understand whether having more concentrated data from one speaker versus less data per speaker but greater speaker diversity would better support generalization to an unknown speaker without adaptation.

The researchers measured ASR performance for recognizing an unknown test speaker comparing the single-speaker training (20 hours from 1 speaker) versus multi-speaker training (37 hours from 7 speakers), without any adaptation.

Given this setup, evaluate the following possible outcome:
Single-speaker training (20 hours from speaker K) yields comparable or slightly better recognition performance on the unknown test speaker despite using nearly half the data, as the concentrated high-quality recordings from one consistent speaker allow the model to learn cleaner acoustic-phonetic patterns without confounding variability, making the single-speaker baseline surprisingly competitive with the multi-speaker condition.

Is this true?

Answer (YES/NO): NO